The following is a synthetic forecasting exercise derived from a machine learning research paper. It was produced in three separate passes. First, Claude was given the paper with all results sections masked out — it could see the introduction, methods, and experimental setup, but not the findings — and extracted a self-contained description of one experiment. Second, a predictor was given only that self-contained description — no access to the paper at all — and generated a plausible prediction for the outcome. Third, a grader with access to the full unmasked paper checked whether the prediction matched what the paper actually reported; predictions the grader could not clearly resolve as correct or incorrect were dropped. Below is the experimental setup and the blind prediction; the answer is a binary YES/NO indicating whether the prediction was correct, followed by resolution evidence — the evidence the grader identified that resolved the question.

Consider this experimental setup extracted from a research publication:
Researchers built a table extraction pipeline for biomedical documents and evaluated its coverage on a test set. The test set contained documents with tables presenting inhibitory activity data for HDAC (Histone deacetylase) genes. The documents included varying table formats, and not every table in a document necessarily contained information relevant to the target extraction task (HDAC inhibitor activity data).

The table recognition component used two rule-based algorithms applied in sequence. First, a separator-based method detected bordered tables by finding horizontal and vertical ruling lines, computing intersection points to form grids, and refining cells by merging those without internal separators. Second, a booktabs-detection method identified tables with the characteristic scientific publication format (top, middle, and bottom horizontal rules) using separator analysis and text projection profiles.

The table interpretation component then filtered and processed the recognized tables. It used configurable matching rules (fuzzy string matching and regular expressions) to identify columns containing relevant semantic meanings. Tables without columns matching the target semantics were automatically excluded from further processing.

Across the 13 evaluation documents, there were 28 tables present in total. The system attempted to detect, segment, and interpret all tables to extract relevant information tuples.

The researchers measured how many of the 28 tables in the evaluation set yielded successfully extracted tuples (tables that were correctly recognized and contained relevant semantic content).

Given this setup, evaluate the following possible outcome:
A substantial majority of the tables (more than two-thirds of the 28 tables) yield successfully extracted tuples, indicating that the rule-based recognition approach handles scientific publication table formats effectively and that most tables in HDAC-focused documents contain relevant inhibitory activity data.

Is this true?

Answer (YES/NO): NO